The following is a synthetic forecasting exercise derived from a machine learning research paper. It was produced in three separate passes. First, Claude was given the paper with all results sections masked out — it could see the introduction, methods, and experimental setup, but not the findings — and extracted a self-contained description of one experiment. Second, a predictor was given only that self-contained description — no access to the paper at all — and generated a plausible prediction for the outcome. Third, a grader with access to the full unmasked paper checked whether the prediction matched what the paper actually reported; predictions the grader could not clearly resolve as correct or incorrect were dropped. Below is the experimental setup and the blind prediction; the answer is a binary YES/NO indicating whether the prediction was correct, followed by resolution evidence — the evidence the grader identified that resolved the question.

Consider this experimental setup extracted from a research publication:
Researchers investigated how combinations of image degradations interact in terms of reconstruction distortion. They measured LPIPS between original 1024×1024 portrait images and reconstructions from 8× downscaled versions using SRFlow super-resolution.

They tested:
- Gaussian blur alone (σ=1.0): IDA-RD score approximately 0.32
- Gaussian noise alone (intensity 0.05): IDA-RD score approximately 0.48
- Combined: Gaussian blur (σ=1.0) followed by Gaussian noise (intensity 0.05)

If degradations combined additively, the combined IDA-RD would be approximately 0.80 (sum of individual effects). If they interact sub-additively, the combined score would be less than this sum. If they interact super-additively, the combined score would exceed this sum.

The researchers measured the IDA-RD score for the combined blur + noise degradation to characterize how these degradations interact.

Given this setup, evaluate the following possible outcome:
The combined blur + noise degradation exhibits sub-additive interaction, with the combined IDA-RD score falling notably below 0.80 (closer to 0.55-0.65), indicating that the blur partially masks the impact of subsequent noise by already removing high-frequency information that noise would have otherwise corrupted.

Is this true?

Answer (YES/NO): YES